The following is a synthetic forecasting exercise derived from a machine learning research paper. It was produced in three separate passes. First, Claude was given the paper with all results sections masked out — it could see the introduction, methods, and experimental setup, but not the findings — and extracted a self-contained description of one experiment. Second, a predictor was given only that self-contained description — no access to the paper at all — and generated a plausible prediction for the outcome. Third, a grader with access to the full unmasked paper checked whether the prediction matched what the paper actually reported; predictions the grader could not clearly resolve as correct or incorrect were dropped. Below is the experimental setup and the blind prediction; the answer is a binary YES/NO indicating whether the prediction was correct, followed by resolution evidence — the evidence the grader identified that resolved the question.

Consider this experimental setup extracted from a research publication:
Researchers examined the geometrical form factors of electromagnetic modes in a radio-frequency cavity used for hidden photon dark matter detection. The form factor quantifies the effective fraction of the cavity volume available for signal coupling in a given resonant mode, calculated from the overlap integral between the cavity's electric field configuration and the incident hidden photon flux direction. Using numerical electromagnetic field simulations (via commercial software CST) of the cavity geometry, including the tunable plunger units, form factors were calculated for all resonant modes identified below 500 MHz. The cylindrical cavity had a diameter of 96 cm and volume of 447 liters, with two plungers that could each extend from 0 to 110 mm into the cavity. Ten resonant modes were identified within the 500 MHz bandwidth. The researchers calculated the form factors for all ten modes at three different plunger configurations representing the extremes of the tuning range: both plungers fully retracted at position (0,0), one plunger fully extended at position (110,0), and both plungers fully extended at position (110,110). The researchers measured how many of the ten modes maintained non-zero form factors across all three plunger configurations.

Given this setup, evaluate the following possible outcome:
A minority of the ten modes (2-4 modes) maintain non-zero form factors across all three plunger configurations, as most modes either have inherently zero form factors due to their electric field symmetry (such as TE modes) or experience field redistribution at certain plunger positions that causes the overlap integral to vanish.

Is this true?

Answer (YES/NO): YES